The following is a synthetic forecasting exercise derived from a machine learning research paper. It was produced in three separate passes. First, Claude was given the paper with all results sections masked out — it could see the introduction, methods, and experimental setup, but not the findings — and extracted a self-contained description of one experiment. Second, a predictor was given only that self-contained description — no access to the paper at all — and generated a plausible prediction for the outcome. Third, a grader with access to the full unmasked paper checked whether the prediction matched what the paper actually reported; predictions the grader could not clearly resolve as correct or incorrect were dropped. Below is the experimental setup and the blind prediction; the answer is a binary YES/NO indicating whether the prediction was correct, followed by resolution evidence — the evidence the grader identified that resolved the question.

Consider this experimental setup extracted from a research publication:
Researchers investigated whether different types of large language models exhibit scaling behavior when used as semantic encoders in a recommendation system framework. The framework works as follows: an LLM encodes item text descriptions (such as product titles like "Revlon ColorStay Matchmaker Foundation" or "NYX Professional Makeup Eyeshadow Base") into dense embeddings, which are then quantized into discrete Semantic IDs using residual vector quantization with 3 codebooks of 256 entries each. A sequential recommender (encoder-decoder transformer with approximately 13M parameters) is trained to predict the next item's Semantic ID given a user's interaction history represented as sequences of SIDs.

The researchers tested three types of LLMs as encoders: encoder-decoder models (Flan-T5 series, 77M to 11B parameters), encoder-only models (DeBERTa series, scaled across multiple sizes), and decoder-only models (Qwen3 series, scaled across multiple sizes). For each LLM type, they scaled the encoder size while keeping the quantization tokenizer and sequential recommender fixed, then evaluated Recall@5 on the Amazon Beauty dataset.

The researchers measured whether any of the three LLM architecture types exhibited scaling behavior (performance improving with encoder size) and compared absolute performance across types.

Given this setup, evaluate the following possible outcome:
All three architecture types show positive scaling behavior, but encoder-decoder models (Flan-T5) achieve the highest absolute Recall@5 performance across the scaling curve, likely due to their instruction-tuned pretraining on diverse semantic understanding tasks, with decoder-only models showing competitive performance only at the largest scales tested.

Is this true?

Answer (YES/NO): NO